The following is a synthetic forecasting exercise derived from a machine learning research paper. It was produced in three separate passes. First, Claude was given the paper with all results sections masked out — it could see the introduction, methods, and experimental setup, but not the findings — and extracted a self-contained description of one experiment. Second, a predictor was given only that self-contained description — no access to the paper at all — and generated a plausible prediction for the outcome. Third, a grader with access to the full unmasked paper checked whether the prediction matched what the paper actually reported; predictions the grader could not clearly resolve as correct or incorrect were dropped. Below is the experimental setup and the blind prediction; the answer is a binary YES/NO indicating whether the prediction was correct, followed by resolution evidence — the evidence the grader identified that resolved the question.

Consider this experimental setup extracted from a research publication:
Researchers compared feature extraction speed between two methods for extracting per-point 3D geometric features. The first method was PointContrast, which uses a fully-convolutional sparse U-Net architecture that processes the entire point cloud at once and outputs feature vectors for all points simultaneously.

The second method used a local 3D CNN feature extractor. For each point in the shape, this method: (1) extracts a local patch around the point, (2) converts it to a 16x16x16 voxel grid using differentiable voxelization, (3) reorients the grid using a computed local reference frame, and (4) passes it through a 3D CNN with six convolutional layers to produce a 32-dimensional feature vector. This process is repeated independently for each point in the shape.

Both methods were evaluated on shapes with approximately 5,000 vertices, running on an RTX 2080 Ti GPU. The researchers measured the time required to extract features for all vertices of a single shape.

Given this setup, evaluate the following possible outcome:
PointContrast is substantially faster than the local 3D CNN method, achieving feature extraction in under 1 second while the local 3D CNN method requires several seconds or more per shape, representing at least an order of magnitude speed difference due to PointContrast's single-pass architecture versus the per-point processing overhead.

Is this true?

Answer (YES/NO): YES